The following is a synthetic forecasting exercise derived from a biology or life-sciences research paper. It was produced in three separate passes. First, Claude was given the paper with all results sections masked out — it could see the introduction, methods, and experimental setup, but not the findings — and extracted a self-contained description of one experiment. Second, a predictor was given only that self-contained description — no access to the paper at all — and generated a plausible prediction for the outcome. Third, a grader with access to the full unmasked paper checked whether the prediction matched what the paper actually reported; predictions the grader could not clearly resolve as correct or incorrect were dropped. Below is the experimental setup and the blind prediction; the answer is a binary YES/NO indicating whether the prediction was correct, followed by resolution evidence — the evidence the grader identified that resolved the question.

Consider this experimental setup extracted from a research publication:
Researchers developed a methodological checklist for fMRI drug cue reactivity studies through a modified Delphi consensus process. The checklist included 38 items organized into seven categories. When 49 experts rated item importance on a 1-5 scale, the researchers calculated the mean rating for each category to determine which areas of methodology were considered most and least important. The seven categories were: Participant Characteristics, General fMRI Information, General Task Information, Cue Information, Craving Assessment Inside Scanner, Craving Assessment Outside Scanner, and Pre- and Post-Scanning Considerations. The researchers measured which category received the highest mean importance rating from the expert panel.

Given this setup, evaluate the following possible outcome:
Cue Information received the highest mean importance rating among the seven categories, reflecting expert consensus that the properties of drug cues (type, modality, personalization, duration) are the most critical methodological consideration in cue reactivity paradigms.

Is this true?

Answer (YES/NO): NO